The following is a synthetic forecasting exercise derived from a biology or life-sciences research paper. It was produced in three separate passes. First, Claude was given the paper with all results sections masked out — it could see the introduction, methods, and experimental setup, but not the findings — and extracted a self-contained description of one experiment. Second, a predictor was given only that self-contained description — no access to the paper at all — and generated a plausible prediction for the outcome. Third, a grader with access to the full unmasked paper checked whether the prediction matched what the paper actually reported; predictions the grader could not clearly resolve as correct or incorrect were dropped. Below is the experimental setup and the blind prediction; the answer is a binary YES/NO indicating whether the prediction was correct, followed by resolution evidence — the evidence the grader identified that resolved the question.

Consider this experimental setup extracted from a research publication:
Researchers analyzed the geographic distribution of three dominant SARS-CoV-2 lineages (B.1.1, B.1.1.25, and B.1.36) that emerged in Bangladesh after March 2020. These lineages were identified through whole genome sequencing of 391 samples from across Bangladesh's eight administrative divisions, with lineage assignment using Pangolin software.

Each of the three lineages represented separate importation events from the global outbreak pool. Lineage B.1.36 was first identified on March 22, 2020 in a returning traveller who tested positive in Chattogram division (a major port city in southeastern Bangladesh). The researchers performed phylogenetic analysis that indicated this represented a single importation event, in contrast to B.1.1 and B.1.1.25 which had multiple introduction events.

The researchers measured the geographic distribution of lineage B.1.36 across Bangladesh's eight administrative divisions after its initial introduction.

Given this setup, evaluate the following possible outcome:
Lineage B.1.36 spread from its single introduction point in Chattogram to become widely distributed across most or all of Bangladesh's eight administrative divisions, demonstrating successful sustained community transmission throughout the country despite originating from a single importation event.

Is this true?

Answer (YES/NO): NO